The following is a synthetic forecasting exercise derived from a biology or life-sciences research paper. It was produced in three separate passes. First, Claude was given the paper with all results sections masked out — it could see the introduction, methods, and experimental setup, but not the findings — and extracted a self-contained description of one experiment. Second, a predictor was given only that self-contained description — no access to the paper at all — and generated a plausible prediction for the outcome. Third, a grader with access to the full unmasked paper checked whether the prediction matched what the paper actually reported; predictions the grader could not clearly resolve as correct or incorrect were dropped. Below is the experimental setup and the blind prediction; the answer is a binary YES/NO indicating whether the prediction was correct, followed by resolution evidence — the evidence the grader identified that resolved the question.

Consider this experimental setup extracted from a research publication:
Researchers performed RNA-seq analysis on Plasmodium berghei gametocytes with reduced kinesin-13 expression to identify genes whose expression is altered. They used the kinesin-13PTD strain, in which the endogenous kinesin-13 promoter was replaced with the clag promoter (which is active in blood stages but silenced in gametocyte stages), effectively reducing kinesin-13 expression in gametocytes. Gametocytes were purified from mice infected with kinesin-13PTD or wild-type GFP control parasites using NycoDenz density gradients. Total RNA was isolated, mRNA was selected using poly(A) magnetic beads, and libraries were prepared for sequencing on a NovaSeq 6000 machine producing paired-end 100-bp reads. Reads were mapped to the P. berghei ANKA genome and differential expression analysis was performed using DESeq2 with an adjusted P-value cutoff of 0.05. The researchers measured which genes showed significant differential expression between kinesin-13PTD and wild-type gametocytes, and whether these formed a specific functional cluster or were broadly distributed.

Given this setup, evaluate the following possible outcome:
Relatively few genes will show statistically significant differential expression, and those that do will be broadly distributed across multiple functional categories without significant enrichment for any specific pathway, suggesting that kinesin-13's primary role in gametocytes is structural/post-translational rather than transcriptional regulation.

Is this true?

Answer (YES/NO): NO